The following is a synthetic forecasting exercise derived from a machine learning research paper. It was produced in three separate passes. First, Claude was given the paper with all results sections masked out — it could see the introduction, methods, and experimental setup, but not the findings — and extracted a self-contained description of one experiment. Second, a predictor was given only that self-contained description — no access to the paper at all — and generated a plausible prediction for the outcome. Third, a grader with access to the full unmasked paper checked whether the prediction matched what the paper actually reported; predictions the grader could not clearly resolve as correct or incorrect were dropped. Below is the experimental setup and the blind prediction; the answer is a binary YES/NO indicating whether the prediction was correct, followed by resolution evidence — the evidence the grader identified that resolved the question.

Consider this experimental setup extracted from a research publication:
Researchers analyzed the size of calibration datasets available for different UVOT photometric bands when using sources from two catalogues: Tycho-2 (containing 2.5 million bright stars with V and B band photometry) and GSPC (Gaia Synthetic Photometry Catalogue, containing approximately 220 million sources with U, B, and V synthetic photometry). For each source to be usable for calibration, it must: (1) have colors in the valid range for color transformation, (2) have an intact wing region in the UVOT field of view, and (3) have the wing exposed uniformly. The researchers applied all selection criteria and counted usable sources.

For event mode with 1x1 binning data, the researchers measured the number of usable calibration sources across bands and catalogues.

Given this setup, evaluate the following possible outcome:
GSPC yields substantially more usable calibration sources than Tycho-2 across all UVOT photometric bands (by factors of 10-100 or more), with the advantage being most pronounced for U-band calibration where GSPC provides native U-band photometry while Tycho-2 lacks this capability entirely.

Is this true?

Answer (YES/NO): NO